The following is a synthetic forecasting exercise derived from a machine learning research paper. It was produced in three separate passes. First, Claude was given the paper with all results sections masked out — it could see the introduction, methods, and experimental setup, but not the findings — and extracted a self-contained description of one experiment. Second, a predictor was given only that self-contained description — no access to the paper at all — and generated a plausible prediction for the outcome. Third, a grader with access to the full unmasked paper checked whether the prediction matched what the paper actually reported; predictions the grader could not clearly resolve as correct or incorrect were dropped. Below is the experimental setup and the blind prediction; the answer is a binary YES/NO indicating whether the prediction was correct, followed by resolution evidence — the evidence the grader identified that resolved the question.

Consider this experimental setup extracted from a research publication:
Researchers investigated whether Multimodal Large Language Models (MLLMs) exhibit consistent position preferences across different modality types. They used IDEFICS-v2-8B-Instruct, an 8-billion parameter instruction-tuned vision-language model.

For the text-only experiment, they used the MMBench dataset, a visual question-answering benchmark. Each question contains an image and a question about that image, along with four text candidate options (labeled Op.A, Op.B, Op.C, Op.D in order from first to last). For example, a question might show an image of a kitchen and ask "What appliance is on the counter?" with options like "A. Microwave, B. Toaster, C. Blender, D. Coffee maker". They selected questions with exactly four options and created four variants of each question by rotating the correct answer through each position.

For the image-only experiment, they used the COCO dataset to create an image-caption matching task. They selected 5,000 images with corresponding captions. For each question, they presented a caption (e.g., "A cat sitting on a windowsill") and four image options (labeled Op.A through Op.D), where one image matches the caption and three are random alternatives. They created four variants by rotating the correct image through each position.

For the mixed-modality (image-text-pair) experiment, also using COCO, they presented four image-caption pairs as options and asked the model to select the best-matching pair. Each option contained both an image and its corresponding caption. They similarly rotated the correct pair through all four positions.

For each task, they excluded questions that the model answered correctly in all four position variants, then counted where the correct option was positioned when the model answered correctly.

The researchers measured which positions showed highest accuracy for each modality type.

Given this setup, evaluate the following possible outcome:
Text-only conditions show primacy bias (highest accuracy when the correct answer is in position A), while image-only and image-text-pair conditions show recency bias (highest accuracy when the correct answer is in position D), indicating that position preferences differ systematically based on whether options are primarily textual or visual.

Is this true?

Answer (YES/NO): NO